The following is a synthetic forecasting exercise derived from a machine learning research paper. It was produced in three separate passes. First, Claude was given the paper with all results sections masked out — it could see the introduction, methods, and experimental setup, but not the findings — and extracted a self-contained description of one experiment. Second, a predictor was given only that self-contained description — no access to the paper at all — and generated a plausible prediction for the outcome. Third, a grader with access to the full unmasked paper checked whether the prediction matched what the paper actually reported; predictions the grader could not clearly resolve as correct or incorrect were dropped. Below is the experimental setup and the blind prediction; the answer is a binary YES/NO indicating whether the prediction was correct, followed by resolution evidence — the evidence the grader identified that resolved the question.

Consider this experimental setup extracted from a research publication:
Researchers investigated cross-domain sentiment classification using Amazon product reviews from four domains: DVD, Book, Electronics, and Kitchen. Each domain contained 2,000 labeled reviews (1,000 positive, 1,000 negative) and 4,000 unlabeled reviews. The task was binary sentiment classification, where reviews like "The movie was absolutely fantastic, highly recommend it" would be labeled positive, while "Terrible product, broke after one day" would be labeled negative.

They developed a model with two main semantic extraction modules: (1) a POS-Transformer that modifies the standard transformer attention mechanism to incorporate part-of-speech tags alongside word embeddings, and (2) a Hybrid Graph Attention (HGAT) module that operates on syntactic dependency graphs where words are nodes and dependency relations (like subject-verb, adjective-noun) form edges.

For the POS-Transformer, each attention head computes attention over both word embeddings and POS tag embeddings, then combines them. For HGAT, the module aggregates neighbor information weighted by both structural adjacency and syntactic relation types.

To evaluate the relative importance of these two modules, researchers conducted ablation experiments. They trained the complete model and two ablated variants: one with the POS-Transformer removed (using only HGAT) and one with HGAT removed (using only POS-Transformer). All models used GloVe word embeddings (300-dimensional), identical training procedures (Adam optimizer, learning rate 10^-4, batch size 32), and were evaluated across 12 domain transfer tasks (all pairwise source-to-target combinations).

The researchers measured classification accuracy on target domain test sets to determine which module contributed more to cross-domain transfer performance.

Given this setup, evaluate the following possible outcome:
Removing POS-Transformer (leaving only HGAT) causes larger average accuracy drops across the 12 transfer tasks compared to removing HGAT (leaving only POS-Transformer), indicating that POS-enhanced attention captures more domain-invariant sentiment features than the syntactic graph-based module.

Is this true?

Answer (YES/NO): YES